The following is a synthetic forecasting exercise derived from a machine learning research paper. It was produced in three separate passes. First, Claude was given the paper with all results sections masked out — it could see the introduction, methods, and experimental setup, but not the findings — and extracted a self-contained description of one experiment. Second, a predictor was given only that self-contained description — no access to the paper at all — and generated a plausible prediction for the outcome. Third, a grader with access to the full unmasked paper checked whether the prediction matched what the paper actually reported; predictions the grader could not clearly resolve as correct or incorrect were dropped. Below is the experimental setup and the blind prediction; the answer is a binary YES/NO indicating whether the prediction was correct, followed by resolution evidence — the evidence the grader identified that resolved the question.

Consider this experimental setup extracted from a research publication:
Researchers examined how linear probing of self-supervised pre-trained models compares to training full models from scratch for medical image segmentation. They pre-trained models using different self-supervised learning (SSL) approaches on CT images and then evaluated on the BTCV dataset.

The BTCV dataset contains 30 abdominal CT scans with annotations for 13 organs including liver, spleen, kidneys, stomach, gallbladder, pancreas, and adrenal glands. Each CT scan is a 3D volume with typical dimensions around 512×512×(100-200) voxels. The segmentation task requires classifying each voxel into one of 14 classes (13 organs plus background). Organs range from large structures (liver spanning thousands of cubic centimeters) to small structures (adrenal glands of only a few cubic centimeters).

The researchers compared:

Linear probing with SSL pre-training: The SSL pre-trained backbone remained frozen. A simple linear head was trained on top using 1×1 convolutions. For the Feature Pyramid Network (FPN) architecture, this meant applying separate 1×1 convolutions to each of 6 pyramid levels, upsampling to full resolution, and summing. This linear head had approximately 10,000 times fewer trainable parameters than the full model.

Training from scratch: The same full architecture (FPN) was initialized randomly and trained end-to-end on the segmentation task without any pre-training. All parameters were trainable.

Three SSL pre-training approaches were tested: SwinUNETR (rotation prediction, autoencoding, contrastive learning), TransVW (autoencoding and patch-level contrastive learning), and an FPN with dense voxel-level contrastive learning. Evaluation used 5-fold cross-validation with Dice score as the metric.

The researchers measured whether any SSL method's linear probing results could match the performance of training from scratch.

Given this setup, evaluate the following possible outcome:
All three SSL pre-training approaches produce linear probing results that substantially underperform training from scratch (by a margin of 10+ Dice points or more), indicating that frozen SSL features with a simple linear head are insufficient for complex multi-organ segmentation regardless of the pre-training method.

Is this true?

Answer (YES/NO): NO